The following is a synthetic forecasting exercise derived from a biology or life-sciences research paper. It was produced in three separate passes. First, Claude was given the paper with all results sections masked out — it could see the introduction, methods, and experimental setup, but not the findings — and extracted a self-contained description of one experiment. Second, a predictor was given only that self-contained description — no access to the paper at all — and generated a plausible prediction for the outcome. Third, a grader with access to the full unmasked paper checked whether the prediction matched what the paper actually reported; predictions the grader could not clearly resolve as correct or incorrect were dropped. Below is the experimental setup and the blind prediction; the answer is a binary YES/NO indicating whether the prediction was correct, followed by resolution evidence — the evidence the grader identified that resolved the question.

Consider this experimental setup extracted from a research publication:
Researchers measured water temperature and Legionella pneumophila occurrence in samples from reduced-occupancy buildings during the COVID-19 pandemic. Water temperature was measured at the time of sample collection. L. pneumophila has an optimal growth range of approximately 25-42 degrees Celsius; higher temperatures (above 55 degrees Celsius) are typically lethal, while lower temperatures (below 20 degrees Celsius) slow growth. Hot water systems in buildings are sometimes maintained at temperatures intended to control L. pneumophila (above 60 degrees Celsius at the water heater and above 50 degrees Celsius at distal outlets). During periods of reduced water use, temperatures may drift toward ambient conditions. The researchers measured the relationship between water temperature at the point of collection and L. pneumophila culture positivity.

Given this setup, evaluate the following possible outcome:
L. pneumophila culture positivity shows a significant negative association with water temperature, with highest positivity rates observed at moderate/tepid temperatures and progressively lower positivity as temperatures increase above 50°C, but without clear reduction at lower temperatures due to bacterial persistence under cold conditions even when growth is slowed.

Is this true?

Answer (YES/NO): NO